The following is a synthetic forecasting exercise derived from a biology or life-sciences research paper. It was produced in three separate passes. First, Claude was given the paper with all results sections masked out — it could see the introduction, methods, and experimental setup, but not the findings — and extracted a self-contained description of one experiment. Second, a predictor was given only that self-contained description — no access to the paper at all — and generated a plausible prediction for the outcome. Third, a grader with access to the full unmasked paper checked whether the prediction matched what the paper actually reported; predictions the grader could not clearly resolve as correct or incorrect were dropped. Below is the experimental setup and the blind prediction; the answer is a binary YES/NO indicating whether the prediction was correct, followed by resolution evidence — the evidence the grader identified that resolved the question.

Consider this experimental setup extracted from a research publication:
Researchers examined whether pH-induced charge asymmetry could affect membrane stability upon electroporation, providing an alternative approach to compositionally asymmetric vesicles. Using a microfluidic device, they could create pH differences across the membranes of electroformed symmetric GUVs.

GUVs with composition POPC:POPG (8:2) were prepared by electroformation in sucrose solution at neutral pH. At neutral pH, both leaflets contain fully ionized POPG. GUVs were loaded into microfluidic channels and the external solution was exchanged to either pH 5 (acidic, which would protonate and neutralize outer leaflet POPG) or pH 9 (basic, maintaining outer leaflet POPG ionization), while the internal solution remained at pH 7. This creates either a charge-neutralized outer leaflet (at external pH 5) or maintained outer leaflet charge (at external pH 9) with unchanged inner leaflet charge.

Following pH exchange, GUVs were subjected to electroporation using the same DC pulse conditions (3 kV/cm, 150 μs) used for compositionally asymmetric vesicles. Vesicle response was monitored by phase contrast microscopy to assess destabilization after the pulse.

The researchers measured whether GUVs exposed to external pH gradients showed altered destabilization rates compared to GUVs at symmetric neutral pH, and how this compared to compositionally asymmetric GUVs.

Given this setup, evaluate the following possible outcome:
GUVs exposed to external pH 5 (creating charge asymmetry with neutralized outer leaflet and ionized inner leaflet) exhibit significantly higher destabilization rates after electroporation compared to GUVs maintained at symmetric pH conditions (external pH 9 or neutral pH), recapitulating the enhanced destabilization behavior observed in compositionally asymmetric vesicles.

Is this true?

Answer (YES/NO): NO